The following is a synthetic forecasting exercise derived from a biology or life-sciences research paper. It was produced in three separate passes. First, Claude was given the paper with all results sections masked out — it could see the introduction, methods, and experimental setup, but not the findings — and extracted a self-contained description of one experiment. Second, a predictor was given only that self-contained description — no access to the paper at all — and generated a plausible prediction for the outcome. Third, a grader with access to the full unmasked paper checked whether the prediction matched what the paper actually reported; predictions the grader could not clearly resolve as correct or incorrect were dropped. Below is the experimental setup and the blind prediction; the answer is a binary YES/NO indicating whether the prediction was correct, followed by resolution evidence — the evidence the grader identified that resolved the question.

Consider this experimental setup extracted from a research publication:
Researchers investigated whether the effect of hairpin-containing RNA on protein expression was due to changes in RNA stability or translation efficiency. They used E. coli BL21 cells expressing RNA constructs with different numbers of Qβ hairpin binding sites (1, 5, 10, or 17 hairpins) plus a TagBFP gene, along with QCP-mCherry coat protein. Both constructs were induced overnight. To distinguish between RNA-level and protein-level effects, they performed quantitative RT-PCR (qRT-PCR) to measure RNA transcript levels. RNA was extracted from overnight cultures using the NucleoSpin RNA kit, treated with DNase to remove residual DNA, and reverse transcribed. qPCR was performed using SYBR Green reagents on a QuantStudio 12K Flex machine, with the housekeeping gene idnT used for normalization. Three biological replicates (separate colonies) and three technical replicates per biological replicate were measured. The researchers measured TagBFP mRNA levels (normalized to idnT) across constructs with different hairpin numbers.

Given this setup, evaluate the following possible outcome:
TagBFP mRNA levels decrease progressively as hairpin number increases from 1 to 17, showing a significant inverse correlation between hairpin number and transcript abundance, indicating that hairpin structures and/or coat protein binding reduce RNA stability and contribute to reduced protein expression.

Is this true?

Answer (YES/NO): NO